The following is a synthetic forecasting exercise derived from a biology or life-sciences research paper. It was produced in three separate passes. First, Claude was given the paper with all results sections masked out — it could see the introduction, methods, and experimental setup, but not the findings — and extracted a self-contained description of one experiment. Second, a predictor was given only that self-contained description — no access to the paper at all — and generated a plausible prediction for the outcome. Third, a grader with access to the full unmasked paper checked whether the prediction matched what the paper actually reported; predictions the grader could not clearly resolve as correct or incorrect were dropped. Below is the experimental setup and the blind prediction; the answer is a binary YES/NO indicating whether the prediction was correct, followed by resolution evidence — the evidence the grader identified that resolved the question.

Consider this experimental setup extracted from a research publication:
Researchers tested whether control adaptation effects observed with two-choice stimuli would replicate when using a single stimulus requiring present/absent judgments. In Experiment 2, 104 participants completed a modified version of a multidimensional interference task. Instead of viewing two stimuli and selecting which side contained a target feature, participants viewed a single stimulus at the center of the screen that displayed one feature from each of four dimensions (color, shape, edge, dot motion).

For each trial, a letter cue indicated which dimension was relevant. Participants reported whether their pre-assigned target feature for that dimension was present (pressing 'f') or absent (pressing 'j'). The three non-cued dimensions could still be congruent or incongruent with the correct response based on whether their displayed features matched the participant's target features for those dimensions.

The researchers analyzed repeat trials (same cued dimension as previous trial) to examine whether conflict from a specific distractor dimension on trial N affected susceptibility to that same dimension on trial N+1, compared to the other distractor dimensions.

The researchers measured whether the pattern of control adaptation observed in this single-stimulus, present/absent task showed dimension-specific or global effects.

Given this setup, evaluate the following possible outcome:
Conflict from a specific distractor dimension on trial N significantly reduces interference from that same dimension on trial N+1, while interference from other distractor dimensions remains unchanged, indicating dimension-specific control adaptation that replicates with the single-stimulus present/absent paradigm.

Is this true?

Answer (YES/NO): YES